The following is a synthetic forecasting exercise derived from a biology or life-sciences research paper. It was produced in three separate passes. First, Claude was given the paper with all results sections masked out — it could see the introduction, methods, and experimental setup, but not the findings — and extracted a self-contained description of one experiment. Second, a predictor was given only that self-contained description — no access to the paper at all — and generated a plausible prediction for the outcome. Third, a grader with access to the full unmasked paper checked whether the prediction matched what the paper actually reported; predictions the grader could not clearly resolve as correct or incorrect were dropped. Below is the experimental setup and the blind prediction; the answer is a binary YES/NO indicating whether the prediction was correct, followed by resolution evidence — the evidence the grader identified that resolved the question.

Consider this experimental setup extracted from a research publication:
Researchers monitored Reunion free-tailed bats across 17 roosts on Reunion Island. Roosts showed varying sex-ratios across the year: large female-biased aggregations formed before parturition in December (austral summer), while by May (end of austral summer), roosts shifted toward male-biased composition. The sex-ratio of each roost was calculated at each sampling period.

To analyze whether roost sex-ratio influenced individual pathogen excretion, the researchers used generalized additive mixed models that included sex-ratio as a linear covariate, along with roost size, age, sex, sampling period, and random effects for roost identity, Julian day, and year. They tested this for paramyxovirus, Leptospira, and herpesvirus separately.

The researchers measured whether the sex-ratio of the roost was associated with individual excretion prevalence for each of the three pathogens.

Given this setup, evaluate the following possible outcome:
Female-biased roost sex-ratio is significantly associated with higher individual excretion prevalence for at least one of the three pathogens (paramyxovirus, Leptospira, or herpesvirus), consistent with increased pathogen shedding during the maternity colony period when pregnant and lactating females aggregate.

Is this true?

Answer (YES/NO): NO